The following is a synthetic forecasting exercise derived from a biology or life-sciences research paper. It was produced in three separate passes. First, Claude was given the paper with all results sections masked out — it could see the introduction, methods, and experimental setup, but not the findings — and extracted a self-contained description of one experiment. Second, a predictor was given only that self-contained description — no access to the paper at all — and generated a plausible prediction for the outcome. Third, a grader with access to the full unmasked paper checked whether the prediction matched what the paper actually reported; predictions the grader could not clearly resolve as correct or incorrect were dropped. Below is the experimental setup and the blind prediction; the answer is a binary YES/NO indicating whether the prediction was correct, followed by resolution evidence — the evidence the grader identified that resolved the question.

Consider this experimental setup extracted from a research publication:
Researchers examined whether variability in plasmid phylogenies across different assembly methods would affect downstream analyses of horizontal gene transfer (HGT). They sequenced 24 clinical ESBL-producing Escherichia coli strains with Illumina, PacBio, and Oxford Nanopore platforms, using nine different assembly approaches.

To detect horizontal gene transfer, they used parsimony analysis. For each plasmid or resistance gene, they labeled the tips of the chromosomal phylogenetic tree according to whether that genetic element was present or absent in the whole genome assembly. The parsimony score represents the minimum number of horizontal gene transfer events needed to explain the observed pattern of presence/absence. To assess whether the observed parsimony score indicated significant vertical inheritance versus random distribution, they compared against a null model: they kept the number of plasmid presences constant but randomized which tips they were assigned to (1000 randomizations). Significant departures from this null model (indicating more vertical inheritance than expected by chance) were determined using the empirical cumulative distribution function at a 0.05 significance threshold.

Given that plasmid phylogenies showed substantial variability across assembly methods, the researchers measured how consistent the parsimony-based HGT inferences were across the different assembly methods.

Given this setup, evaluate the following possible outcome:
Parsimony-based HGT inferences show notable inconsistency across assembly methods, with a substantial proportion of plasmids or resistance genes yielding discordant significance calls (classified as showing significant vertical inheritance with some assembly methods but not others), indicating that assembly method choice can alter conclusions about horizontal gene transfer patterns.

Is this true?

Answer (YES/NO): NO